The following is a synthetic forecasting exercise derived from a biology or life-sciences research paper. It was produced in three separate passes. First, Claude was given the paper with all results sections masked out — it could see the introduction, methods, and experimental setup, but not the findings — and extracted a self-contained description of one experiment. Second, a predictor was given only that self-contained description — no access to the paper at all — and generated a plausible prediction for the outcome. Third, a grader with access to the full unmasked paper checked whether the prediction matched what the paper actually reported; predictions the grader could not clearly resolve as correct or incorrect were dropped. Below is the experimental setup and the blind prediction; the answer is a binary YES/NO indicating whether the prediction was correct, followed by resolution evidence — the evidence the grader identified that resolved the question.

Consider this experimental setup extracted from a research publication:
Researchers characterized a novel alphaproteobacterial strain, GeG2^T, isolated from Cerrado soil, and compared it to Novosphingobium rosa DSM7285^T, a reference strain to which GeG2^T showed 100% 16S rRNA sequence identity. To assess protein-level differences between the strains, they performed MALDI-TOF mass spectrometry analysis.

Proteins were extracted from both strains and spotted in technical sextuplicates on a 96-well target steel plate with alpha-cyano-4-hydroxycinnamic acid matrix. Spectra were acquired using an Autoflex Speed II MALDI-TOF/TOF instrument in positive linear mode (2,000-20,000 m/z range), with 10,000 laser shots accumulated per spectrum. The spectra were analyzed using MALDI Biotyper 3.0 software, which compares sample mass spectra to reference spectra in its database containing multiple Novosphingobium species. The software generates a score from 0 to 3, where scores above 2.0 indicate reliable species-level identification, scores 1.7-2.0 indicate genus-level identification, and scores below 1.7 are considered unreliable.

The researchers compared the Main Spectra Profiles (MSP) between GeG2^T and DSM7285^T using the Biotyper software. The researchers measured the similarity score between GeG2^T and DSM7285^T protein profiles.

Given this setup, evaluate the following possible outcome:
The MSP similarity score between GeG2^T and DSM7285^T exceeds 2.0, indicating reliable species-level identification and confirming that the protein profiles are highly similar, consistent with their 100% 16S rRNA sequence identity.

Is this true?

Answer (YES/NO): NO